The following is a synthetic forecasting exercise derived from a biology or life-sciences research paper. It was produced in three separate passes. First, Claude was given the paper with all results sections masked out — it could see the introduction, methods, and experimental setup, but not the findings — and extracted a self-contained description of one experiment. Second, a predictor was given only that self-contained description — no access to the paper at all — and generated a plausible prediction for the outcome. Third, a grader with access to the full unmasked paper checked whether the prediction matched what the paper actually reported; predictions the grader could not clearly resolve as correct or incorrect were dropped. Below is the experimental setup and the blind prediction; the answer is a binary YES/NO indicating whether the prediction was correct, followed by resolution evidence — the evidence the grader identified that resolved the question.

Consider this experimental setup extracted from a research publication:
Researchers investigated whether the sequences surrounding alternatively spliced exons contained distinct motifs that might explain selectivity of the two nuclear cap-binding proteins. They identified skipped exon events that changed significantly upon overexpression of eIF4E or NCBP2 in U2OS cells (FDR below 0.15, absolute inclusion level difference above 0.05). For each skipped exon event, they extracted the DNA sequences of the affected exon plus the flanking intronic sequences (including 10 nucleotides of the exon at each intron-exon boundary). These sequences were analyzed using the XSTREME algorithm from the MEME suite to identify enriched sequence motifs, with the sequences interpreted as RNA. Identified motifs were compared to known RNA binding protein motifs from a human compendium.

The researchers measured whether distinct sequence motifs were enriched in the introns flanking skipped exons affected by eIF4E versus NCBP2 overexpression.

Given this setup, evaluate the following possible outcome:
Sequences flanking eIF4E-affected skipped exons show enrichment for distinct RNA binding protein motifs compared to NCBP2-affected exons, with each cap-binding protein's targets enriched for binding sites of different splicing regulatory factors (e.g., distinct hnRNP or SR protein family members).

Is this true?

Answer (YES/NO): YES